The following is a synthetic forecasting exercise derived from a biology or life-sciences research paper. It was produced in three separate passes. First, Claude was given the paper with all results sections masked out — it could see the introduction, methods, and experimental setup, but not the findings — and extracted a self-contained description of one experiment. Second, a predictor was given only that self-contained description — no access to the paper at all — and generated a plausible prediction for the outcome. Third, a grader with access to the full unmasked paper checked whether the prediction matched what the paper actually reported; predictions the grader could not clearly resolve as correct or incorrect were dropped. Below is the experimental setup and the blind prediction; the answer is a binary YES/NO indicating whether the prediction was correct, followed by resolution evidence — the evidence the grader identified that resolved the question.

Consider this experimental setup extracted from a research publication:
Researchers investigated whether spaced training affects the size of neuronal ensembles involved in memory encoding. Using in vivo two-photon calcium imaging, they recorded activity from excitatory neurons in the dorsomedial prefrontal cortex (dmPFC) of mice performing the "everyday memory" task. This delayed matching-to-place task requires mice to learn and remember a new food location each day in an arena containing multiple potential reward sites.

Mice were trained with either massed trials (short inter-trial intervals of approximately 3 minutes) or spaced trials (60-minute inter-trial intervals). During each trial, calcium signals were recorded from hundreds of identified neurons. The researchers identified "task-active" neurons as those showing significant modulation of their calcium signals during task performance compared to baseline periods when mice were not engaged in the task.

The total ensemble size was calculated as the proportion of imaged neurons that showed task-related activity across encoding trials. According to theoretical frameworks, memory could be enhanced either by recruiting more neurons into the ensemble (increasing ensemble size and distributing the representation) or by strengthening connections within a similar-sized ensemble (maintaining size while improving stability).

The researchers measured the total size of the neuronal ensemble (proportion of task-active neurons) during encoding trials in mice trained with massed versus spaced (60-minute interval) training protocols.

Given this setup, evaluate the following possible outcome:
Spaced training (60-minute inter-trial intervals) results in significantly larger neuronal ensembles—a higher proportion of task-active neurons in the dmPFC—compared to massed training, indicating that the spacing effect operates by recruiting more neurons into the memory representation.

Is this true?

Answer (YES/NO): NO